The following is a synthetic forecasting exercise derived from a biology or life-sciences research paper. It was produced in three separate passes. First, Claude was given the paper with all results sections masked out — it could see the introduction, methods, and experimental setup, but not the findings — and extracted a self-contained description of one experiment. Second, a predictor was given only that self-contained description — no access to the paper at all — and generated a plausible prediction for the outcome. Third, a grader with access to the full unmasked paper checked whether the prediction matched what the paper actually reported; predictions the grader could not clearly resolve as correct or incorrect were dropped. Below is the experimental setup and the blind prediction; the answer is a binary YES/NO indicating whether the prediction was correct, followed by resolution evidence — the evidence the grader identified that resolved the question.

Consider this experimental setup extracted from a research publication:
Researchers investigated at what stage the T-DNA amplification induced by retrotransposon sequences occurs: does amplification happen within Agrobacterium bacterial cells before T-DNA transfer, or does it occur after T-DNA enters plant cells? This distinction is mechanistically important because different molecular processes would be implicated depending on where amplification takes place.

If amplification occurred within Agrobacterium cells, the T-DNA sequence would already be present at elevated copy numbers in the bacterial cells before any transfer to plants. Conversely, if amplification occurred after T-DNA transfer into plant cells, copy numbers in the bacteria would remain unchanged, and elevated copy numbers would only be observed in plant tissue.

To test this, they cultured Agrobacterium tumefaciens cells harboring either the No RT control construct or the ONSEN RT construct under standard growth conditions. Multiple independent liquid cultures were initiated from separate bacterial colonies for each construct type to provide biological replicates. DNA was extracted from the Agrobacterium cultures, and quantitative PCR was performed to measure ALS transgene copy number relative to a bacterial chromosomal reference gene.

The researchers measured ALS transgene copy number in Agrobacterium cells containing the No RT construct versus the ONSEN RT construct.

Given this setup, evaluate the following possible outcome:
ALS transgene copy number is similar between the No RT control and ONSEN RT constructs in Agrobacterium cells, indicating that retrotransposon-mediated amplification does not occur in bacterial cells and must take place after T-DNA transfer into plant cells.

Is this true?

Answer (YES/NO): YES